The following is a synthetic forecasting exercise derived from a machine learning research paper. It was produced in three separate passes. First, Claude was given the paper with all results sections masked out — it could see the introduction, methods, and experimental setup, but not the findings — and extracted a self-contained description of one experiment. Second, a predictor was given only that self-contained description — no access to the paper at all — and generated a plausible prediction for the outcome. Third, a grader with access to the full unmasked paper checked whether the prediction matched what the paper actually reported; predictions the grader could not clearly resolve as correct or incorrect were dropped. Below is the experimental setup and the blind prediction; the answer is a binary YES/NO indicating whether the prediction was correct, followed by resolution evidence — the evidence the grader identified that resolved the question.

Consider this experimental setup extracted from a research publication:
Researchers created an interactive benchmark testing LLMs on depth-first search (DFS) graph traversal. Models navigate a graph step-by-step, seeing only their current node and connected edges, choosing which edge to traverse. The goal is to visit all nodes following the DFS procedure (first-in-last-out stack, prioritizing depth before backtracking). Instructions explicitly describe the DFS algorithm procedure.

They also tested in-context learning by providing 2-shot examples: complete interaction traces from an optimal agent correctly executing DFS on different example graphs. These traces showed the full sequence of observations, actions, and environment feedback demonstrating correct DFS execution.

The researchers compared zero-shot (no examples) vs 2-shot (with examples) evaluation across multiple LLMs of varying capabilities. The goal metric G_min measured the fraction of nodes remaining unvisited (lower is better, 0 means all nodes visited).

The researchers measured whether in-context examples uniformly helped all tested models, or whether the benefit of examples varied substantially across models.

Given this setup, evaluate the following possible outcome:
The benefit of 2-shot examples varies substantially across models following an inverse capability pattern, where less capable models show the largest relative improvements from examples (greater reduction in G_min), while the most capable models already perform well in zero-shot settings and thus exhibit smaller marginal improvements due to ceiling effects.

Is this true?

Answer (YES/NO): YES